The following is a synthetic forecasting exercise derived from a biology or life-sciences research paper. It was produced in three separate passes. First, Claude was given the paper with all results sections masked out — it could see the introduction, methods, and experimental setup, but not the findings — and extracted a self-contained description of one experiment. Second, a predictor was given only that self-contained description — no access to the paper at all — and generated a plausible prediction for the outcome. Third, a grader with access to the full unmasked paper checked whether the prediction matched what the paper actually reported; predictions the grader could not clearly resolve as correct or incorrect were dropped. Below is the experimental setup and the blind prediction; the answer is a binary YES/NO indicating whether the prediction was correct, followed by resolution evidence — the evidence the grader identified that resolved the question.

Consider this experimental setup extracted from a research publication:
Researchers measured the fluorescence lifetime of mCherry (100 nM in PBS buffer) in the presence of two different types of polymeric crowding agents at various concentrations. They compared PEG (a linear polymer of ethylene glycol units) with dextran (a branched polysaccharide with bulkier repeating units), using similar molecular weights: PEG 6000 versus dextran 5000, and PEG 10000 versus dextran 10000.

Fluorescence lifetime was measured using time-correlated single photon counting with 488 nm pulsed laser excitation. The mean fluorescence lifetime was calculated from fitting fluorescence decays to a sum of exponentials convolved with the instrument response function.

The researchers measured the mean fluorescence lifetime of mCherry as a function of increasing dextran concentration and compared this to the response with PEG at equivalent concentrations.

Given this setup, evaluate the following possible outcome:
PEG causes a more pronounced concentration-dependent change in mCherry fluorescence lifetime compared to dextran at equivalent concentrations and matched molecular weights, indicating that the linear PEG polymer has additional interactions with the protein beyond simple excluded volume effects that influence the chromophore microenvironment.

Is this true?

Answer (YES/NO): YES